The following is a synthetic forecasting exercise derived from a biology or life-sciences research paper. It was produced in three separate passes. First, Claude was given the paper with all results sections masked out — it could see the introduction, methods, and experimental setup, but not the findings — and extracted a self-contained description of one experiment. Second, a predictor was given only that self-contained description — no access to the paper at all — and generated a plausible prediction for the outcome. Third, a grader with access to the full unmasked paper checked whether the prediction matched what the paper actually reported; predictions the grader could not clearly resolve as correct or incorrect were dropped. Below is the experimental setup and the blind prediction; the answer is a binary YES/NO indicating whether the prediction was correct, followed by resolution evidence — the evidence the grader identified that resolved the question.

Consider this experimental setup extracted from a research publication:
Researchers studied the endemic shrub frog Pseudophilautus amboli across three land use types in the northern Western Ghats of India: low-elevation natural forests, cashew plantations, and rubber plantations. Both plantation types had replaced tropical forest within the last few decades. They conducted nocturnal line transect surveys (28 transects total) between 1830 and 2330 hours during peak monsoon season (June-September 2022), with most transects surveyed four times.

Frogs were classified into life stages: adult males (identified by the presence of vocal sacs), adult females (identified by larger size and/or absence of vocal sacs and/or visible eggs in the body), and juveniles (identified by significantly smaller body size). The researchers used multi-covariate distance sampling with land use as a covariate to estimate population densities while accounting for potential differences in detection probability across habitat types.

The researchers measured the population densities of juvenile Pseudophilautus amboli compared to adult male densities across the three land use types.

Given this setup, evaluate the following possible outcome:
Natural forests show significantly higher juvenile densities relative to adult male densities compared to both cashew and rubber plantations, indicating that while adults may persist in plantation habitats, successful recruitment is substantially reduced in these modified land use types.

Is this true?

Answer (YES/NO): NO